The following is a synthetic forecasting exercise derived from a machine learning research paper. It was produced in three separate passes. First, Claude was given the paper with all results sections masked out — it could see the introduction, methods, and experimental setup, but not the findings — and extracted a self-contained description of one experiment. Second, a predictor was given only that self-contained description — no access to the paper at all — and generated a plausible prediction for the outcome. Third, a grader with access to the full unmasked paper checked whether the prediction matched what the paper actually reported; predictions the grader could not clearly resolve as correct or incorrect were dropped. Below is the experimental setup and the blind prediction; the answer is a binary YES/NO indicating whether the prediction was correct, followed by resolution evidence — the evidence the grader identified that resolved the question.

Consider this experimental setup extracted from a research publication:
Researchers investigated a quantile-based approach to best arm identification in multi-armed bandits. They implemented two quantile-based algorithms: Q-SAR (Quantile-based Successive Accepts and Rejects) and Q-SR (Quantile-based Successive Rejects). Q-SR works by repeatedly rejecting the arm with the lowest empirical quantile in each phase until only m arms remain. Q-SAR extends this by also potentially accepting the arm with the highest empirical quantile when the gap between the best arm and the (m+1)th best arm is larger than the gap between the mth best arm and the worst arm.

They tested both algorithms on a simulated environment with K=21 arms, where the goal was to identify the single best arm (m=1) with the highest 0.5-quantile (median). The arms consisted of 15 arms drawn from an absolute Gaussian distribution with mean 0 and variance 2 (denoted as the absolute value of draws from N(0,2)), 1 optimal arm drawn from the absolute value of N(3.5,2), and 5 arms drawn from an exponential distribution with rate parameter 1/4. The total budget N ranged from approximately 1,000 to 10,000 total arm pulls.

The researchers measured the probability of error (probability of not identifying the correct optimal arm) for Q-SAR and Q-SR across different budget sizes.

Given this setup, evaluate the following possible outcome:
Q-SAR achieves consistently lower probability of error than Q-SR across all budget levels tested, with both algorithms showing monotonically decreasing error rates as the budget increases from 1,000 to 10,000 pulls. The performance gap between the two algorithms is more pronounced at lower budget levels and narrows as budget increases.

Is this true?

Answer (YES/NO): NO